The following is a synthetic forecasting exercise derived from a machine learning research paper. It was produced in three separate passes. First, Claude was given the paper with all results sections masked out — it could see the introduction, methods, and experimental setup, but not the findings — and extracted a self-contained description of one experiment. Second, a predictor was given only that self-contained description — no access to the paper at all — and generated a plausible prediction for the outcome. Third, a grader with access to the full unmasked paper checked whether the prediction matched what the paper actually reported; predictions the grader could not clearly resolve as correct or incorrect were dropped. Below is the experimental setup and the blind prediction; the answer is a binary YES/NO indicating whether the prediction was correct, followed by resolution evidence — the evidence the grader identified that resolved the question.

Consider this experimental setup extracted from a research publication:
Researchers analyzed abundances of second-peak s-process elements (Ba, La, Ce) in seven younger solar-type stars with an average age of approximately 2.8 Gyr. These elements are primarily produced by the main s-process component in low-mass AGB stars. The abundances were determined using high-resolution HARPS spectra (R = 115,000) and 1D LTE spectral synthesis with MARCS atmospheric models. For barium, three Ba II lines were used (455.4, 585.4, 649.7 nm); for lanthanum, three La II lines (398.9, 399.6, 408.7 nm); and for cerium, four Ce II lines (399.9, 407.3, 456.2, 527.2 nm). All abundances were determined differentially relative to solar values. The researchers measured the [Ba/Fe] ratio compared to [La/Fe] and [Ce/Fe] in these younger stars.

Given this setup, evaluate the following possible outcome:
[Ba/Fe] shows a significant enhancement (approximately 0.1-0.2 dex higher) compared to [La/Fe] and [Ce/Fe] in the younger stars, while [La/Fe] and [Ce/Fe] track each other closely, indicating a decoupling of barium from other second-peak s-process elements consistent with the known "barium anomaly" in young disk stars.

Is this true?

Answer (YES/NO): NO